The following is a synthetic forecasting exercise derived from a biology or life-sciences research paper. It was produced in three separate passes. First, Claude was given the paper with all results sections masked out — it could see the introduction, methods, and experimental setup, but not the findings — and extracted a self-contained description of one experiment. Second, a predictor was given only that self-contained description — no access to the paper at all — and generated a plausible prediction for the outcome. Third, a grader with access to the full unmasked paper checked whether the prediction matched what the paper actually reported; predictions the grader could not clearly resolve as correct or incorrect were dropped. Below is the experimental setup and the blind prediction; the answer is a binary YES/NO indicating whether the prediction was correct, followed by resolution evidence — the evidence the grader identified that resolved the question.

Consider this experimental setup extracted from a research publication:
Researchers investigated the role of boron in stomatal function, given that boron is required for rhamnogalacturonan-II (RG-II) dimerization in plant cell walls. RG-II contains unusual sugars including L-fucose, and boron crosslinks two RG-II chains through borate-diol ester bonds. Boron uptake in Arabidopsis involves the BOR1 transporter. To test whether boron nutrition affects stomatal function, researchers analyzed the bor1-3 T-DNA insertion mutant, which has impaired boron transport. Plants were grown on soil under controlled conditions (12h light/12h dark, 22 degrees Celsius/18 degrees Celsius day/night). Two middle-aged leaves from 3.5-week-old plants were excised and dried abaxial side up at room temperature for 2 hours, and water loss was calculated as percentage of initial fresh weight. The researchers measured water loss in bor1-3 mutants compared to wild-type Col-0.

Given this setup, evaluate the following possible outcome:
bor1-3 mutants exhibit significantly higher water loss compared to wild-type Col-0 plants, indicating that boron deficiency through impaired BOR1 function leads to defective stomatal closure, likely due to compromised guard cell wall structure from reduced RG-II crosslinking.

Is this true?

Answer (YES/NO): YES